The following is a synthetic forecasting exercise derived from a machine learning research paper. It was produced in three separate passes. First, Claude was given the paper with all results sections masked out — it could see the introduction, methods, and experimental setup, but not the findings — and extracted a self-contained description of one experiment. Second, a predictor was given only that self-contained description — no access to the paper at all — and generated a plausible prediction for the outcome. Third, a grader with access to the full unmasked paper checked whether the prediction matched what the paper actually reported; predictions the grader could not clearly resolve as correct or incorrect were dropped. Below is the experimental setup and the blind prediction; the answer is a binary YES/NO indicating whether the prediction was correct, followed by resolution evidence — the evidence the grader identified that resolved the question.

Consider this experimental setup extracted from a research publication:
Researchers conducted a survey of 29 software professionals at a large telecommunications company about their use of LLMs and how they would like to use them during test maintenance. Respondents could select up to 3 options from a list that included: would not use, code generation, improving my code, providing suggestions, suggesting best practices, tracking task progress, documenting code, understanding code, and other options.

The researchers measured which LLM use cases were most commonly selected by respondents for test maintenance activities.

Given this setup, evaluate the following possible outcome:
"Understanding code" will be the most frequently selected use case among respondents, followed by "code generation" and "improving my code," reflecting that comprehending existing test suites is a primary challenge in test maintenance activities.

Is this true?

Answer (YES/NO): NO